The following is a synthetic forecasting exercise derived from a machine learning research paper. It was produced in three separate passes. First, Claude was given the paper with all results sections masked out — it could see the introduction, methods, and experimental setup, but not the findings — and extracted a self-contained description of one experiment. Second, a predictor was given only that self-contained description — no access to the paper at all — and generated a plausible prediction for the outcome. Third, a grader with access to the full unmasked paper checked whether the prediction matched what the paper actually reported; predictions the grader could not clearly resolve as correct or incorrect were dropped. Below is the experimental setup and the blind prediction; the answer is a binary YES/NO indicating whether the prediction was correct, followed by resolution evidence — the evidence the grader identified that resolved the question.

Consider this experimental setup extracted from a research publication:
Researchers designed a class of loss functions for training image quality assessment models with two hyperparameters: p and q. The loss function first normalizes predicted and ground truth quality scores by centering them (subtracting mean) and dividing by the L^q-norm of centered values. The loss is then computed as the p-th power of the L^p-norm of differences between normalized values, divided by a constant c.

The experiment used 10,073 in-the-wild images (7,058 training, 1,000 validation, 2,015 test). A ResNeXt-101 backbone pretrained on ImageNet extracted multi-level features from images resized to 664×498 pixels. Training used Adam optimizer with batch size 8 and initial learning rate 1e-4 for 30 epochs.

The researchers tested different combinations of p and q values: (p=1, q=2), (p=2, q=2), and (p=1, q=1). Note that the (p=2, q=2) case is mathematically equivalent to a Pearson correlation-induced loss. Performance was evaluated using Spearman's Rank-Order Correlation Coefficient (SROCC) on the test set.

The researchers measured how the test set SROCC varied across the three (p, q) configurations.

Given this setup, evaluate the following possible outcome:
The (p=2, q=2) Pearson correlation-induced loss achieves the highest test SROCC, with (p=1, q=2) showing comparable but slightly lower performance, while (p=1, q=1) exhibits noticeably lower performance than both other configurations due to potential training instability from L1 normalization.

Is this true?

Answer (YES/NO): NO